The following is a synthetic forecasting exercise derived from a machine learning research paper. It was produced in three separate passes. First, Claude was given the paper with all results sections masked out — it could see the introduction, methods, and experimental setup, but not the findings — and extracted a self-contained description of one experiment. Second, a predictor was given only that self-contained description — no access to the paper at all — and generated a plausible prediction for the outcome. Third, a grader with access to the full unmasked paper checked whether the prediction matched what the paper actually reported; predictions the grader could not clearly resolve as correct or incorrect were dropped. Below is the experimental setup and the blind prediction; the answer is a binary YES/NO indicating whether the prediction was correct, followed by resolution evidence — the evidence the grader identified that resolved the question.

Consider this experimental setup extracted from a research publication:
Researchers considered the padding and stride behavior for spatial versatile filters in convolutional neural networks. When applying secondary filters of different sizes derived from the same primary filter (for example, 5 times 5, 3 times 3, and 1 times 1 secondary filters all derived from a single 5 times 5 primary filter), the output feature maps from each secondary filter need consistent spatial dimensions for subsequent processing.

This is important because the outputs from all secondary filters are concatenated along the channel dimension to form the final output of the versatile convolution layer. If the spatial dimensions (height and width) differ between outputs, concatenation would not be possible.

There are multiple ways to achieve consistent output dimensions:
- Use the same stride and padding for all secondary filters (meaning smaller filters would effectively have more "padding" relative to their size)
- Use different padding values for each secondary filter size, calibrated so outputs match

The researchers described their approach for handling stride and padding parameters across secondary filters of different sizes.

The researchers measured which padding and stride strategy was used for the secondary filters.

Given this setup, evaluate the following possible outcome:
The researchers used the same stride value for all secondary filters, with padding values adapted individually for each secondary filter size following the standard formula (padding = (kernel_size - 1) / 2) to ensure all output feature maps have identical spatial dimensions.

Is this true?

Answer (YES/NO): NO